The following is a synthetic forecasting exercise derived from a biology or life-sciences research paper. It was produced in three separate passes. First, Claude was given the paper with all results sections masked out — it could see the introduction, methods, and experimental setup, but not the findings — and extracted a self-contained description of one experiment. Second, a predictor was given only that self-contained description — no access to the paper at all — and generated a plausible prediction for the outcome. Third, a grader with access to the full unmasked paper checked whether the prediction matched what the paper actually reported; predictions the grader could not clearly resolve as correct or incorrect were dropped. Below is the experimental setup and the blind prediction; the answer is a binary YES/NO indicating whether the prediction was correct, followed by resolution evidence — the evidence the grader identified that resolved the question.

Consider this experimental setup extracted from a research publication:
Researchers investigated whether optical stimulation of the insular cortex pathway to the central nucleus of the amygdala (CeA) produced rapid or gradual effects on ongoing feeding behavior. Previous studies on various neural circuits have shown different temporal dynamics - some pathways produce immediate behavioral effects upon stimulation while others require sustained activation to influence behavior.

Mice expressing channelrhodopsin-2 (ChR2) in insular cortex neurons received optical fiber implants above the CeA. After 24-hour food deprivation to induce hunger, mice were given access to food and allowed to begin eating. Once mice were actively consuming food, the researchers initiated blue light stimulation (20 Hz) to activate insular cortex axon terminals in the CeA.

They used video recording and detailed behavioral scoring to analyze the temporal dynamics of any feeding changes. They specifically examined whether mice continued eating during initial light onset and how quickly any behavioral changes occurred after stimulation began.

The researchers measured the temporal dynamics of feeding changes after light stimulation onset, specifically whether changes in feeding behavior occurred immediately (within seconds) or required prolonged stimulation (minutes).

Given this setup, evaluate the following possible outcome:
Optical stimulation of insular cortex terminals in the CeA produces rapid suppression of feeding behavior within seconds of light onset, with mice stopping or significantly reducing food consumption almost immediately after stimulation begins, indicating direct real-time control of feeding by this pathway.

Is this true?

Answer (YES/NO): YES